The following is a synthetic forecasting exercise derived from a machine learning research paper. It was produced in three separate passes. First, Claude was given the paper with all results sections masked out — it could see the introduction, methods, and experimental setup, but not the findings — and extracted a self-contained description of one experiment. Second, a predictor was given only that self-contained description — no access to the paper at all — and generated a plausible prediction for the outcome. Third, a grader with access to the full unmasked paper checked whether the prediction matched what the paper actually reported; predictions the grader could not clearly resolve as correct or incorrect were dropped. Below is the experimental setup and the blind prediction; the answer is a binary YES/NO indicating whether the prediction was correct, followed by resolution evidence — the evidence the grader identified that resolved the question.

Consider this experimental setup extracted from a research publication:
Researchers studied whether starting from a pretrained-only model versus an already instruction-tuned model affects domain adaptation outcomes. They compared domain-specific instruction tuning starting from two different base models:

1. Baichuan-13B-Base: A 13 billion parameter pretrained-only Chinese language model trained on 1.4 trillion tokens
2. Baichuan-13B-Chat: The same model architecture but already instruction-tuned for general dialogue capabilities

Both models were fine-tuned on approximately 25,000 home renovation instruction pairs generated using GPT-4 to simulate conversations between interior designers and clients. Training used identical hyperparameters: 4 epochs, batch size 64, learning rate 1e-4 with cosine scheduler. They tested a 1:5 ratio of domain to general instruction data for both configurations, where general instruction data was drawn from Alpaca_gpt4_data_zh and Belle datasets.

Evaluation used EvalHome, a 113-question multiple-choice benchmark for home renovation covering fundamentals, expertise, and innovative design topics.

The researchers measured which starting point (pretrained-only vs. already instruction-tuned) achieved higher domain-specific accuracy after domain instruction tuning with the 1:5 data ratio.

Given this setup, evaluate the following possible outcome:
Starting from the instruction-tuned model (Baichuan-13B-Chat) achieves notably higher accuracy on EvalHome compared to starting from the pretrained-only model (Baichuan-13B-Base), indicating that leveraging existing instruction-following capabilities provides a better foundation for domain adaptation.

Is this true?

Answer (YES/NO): YES